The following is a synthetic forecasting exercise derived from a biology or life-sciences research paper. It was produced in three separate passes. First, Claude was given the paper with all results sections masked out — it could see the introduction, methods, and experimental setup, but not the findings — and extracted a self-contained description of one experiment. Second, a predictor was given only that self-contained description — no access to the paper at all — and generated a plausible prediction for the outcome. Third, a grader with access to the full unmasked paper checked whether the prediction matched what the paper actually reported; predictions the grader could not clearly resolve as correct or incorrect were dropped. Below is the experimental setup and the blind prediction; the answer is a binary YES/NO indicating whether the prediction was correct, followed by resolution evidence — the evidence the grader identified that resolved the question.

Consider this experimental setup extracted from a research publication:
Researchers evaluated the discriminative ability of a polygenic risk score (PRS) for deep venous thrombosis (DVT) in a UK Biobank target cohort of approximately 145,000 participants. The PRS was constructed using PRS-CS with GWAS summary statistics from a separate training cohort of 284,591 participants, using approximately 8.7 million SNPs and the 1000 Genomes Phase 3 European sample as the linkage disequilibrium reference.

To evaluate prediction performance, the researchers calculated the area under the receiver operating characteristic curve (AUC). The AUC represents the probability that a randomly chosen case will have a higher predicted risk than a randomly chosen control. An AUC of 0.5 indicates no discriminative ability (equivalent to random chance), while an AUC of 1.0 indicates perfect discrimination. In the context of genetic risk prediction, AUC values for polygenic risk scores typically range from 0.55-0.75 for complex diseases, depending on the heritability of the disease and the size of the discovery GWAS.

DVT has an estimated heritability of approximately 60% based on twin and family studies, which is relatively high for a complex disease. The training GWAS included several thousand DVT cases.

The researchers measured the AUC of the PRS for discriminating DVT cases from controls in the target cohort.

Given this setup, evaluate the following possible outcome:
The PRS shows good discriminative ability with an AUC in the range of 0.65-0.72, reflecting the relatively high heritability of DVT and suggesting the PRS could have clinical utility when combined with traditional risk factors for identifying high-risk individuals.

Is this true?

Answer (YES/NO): NO